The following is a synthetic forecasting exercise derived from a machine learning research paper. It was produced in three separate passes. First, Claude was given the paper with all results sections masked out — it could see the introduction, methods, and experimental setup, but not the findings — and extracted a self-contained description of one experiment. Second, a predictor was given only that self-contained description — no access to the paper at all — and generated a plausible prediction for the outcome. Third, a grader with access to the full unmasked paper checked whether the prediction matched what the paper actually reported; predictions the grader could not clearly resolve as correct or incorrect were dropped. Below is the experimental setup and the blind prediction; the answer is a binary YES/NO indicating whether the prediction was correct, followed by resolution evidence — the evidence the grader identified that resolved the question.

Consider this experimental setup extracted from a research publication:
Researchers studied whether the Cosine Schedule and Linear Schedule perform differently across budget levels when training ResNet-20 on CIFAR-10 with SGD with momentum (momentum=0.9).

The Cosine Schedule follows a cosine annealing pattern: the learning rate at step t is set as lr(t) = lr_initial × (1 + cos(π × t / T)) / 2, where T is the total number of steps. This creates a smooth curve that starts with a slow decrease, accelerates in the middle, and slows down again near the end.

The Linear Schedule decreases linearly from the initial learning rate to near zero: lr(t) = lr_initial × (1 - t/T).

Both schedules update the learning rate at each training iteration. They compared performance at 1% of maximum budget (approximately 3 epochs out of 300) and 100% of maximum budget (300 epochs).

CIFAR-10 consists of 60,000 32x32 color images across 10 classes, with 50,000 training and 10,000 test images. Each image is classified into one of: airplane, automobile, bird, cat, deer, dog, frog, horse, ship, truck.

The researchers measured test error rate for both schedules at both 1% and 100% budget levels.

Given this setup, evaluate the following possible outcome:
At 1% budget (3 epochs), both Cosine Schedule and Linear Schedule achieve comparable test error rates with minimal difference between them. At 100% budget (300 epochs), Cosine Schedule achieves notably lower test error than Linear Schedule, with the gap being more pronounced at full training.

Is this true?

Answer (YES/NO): NO